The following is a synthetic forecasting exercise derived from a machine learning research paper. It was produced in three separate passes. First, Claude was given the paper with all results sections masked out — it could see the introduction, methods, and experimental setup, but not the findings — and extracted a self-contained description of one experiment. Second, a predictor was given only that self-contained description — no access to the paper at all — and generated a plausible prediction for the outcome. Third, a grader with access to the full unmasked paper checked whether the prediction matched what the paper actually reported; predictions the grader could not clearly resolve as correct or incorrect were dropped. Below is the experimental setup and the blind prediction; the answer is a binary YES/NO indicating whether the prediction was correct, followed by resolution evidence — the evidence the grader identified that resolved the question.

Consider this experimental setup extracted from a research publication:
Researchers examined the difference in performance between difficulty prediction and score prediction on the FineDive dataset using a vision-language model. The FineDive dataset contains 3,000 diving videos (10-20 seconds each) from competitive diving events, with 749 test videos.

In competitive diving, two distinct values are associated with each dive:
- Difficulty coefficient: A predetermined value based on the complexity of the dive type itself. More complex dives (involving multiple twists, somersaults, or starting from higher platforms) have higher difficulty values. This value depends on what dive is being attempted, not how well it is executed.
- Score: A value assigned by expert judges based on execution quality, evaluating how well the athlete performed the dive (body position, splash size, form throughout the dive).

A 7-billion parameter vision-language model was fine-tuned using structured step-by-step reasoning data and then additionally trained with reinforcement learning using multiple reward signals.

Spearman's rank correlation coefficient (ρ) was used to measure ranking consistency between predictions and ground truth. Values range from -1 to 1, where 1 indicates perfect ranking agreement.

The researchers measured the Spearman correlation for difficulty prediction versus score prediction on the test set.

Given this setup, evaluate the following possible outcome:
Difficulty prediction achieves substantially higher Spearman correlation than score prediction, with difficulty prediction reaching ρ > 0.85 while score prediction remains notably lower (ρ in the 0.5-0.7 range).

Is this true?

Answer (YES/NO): NO